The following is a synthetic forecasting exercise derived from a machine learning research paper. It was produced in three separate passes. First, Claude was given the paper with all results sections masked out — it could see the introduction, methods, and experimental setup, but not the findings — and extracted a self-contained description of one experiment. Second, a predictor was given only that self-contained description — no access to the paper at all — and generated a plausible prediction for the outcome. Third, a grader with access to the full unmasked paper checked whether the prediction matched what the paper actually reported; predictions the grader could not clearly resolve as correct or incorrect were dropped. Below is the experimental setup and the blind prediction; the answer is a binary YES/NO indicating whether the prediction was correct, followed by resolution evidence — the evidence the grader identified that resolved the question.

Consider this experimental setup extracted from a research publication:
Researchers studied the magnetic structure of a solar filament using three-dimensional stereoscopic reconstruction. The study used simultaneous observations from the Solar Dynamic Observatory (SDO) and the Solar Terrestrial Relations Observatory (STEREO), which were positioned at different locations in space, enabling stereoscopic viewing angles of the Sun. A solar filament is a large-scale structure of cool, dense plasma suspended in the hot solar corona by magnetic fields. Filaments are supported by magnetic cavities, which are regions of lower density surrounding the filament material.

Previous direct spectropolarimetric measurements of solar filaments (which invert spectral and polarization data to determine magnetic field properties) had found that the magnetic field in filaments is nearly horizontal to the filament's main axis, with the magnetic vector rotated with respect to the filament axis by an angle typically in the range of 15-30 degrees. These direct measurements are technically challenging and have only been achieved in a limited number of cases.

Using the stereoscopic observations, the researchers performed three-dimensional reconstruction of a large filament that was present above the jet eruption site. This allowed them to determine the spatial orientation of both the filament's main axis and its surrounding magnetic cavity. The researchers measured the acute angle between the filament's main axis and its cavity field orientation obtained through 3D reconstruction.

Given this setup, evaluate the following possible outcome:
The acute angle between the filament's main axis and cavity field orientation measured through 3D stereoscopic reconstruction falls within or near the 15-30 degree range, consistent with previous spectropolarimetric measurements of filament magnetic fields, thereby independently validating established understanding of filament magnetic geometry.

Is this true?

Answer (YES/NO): YES